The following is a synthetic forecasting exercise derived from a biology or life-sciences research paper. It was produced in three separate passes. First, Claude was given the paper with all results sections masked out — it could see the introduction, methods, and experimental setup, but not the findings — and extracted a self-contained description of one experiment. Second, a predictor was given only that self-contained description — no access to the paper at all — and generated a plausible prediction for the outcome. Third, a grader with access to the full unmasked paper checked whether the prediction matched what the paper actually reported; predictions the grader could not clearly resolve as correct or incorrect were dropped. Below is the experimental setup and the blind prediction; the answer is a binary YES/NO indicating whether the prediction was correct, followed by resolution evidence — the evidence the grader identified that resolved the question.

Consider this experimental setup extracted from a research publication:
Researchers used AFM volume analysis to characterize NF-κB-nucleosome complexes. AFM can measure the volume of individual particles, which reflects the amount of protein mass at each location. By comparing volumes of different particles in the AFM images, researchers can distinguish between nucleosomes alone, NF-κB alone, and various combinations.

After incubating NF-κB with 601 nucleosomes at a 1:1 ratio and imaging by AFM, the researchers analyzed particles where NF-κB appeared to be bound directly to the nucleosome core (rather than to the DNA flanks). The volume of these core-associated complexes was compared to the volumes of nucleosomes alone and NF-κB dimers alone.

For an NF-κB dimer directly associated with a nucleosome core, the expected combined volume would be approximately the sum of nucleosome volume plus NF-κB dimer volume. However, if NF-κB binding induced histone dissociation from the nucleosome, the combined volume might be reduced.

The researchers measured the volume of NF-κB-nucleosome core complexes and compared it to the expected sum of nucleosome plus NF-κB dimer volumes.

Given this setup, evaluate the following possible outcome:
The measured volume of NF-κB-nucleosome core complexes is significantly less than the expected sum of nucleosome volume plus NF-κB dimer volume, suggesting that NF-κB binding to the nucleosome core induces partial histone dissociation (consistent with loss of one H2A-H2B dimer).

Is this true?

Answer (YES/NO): NO